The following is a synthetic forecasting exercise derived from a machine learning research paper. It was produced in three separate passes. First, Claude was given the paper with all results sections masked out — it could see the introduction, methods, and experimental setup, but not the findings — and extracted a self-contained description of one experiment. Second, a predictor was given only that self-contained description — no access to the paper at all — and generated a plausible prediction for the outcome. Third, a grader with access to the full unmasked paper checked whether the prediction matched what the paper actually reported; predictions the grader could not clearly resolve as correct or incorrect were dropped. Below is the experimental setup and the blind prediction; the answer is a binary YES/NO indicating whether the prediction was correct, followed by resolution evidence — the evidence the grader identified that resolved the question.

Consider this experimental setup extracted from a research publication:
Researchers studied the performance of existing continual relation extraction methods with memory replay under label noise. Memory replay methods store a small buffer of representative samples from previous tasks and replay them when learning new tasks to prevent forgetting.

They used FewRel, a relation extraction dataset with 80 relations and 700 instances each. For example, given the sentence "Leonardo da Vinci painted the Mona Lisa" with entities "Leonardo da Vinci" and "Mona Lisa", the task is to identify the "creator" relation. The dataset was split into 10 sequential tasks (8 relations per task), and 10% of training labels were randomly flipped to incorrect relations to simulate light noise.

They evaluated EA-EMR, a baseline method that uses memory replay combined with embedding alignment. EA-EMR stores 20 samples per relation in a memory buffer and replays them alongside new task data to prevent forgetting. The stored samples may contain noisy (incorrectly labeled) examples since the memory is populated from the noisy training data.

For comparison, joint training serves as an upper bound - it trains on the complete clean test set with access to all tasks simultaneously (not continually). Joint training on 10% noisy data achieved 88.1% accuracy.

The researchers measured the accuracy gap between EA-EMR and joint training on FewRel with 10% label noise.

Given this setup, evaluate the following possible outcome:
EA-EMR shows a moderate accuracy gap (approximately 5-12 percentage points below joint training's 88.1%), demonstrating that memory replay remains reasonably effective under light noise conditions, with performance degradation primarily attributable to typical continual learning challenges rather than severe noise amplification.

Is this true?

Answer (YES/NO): NO